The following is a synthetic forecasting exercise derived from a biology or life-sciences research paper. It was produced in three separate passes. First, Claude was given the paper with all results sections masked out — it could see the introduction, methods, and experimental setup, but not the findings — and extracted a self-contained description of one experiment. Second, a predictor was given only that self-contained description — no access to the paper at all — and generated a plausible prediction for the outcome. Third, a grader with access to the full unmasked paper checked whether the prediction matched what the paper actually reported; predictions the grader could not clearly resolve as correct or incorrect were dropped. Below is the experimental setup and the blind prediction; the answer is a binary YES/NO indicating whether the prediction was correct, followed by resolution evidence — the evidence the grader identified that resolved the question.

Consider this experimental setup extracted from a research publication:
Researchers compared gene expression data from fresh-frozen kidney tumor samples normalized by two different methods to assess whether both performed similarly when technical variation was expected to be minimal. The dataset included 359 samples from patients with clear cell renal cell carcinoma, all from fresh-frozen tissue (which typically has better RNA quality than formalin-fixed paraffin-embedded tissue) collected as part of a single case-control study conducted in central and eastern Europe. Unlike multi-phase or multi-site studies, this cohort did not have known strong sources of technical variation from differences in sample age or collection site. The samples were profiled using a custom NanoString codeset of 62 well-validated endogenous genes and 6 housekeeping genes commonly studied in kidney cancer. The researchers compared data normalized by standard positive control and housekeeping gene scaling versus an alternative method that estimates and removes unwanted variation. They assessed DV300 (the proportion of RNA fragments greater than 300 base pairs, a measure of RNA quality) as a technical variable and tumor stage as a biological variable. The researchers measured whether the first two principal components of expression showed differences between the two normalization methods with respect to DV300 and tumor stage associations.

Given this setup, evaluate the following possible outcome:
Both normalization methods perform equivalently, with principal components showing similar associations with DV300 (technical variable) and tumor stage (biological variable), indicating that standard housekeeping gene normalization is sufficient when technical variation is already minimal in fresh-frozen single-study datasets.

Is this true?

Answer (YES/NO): YES